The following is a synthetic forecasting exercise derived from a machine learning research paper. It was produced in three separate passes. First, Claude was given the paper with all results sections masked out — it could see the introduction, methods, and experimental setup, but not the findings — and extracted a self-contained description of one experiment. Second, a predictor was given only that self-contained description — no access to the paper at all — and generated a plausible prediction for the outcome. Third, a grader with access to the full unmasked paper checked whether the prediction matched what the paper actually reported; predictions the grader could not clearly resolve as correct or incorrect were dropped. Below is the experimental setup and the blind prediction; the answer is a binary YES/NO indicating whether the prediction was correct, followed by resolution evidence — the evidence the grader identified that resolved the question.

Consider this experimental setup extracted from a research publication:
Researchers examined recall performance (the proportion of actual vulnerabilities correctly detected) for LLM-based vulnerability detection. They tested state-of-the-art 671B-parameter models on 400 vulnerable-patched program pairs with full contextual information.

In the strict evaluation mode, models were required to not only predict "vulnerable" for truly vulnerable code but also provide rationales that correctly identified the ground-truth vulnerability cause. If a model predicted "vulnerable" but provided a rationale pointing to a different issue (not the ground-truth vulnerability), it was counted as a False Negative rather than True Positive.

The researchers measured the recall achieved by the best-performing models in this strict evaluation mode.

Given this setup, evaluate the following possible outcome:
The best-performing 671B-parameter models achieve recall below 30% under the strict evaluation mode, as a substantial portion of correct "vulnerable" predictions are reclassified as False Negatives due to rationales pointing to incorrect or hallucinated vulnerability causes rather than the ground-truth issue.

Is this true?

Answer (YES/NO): NO